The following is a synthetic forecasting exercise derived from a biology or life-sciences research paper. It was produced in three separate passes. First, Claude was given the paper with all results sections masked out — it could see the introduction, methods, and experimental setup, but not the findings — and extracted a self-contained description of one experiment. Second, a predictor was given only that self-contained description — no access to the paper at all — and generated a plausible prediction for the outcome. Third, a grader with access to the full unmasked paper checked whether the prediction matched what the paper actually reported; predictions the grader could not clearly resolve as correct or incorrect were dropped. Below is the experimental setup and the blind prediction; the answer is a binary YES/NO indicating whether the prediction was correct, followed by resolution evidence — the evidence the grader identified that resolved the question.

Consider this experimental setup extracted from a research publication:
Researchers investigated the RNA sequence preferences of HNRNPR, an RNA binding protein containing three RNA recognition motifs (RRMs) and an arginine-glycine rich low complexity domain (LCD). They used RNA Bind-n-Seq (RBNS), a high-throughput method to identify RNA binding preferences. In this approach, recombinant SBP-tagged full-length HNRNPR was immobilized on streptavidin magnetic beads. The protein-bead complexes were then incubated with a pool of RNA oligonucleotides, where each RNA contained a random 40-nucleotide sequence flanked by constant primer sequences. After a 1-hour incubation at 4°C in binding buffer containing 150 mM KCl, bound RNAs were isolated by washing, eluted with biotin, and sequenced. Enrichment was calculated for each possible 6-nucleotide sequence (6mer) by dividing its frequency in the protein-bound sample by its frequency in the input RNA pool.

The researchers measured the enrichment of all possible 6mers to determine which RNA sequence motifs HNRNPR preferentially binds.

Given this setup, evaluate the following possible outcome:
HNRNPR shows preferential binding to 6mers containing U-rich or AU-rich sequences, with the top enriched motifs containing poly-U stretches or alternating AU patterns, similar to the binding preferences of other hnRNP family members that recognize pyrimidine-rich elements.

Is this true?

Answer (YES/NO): NO